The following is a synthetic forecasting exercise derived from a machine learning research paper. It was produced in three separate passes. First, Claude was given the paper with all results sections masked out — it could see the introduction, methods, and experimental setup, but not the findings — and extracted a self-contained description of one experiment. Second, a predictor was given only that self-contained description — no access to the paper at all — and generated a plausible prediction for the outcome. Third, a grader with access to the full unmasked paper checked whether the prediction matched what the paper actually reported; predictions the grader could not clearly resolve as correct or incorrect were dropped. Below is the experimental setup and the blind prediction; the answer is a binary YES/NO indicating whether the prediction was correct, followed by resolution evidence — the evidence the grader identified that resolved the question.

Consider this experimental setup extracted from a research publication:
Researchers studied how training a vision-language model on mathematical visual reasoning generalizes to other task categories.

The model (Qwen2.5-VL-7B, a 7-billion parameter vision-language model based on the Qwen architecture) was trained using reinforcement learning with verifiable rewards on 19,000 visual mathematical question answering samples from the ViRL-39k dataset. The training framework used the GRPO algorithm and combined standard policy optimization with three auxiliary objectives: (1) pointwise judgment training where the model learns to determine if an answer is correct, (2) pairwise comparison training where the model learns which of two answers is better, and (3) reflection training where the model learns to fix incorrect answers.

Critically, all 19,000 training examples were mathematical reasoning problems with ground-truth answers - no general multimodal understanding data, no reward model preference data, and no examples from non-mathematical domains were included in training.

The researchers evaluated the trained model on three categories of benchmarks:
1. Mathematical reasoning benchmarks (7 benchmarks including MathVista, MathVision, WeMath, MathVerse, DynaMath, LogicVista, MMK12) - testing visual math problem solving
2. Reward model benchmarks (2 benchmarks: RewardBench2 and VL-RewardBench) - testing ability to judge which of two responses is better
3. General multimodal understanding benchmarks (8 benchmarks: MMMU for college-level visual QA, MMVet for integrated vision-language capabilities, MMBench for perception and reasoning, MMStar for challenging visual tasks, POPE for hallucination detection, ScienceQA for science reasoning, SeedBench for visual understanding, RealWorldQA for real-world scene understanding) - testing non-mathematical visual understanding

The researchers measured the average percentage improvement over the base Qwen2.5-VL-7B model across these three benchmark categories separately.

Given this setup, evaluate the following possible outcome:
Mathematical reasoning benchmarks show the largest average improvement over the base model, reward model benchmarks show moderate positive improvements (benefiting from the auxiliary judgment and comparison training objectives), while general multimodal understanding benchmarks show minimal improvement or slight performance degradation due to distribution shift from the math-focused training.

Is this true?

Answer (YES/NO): NO